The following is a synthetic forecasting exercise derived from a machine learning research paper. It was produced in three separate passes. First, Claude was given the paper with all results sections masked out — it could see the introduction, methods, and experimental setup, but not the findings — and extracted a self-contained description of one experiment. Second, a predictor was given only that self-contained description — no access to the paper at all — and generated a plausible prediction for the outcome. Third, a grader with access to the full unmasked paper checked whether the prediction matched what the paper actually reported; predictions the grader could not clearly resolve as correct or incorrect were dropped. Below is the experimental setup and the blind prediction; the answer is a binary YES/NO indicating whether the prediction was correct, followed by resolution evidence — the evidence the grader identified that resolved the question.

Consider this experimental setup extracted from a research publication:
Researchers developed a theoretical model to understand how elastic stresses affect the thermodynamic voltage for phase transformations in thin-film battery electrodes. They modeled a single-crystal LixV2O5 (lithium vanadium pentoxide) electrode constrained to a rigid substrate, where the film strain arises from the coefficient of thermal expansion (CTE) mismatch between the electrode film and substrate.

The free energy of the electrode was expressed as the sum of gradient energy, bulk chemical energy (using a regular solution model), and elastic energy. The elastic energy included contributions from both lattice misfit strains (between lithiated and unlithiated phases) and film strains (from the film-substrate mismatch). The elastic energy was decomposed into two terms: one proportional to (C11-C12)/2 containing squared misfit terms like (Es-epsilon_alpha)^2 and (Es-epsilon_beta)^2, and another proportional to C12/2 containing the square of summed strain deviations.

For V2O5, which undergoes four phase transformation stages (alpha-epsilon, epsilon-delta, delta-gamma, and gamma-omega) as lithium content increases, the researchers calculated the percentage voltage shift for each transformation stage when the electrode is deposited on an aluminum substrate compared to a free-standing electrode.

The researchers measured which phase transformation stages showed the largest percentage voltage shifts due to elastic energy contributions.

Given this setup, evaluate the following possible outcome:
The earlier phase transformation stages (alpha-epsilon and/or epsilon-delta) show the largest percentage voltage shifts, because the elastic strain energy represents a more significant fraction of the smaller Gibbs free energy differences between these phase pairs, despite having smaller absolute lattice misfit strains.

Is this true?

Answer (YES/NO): NO